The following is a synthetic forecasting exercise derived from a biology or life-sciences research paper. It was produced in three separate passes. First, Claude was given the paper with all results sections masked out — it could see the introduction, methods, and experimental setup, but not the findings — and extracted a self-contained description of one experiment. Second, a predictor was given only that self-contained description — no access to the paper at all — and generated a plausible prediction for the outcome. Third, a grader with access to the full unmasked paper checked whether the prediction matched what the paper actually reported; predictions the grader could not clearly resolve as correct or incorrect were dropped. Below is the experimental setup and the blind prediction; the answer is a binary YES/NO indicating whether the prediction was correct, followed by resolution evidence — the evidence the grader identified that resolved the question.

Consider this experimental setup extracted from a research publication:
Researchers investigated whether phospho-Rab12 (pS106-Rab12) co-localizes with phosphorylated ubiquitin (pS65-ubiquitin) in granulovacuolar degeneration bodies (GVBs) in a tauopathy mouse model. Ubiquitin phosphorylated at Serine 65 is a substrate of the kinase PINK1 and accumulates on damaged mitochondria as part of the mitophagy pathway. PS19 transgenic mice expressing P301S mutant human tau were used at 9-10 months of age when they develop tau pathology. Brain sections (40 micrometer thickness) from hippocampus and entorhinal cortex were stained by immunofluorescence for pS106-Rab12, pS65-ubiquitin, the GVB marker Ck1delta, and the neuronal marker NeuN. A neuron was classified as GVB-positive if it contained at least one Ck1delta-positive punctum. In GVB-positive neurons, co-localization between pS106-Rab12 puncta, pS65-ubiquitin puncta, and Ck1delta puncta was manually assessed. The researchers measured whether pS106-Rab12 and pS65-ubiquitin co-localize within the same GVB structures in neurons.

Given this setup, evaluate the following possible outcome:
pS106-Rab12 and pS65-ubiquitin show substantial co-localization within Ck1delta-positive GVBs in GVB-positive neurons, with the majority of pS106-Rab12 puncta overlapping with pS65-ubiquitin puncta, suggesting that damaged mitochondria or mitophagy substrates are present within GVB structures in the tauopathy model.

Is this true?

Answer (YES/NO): NO